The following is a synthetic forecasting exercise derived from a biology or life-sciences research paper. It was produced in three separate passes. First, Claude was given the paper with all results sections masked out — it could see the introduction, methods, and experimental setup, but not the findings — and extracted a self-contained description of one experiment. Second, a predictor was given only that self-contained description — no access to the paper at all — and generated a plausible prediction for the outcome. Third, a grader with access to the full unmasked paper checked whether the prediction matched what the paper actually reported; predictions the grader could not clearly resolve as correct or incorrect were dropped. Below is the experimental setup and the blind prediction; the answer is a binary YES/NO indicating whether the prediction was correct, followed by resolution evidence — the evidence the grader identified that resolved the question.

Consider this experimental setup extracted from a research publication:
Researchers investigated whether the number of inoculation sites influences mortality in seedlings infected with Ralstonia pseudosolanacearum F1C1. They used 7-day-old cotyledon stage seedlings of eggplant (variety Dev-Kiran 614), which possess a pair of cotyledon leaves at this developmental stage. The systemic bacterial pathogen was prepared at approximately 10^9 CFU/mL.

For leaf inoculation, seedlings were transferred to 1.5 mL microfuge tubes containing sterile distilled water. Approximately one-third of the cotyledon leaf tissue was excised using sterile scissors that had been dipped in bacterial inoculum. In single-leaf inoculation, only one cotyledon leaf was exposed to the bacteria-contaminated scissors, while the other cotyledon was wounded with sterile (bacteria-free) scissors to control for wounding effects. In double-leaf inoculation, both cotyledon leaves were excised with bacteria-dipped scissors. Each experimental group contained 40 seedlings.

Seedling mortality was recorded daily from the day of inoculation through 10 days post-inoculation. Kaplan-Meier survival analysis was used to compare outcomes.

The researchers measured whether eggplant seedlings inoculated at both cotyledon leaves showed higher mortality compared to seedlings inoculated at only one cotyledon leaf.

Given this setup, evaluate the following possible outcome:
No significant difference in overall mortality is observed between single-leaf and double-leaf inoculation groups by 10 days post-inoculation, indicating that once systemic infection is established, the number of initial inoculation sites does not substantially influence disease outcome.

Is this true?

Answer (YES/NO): NO